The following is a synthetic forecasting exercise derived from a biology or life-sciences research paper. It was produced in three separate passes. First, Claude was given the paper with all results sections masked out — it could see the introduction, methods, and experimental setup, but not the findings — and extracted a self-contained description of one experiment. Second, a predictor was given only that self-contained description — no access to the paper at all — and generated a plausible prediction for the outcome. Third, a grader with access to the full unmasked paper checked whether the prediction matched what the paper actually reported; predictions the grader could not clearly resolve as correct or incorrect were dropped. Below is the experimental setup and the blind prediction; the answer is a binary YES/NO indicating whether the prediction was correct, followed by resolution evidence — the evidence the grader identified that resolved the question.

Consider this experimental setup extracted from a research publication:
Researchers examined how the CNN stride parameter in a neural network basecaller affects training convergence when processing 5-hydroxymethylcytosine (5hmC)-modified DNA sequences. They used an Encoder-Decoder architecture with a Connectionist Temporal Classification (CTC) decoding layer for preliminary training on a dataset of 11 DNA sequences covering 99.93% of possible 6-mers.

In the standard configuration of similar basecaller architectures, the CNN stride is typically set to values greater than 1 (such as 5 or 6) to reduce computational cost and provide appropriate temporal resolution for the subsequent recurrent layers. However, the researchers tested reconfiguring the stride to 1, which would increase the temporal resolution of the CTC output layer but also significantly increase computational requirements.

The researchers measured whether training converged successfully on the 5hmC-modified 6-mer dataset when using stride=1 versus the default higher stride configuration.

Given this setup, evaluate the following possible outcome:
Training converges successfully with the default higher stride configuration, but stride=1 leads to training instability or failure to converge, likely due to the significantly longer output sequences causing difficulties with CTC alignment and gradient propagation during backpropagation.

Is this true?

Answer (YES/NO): NO